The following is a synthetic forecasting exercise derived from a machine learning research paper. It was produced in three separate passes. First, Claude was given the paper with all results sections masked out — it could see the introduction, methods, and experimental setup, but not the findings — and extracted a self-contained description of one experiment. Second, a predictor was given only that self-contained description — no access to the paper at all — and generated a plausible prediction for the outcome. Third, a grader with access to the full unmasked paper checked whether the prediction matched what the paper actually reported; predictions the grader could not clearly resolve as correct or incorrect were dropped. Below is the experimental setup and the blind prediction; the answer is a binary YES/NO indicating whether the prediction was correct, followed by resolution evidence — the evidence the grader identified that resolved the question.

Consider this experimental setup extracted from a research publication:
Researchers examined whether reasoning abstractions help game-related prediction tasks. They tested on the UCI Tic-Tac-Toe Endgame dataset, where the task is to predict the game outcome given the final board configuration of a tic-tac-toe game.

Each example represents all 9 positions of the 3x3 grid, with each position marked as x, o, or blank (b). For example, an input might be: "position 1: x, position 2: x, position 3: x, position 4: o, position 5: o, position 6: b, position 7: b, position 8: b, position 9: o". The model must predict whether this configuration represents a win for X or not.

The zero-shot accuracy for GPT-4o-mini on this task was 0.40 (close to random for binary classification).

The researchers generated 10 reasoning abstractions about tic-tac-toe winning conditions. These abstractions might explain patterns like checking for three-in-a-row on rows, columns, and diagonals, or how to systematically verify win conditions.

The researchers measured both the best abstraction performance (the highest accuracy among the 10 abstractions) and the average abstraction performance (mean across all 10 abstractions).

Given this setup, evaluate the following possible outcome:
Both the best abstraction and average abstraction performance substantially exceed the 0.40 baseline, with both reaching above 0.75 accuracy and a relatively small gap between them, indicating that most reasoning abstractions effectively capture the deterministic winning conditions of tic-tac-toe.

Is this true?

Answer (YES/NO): NO